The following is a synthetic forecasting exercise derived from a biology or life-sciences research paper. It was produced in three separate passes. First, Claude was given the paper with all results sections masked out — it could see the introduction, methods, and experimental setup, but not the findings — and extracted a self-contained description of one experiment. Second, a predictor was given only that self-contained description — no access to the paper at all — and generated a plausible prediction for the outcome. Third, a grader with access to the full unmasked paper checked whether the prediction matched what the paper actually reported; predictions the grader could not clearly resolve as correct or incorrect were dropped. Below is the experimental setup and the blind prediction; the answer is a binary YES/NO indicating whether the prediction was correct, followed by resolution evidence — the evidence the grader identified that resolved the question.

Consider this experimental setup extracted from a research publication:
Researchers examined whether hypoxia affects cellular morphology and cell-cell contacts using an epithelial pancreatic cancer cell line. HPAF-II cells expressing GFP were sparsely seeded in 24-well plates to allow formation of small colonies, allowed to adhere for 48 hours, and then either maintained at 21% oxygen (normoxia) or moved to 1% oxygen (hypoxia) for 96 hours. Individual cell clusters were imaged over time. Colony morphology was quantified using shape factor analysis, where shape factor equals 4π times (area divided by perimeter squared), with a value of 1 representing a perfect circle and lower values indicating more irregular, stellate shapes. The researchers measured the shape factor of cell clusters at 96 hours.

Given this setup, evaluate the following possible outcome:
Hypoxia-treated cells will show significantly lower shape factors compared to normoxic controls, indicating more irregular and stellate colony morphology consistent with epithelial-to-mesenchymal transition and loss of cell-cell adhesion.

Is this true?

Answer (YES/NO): YES